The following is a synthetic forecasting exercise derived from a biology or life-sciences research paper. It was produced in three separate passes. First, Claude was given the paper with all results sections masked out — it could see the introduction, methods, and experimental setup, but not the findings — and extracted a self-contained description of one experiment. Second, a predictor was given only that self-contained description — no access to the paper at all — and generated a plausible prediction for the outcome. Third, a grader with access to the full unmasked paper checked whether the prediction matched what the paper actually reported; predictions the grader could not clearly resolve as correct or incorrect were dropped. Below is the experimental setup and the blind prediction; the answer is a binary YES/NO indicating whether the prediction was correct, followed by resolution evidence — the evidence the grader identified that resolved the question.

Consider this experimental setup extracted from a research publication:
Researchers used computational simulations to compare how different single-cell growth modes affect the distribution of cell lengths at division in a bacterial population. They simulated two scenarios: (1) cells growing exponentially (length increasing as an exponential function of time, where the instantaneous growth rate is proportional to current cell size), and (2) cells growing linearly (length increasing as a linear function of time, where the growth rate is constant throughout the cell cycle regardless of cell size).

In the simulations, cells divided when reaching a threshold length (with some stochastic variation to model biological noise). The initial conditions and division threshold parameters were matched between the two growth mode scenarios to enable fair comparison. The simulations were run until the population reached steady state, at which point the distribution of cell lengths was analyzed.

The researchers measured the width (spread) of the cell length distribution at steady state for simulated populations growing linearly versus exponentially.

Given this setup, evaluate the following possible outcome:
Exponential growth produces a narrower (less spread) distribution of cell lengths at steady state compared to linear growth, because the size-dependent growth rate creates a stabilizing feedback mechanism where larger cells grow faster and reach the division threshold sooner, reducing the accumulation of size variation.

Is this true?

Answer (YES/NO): NO